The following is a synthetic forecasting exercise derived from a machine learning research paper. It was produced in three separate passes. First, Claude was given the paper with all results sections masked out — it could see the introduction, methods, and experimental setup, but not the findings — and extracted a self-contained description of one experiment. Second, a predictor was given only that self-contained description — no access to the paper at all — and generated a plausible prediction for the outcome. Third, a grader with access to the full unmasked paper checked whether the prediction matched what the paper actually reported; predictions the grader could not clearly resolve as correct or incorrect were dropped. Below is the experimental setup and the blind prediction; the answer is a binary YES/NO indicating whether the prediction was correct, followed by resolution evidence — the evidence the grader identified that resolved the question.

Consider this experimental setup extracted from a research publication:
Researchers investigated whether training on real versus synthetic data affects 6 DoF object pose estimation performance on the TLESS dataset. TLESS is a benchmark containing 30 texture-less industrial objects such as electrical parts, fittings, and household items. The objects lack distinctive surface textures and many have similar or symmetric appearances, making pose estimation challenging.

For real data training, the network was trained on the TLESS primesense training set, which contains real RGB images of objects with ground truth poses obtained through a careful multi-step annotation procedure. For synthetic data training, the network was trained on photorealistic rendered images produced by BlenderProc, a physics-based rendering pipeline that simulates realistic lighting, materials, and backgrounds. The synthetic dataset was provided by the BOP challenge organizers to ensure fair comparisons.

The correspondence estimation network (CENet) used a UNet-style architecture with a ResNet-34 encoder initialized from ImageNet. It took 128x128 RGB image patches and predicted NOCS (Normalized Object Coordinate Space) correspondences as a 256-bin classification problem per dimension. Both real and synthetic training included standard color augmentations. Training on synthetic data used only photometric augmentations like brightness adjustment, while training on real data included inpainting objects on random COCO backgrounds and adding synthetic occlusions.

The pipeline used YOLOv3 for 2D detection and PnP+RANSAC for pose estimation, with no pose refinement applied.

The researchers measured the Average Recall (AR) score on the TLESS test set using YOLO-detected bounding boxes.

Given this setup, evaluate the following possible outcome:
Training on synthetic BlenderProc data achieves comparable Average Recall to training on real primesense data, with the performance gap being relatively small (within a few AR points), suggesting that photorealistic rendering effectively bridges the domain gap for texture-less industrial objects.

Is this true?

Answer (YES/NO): NO